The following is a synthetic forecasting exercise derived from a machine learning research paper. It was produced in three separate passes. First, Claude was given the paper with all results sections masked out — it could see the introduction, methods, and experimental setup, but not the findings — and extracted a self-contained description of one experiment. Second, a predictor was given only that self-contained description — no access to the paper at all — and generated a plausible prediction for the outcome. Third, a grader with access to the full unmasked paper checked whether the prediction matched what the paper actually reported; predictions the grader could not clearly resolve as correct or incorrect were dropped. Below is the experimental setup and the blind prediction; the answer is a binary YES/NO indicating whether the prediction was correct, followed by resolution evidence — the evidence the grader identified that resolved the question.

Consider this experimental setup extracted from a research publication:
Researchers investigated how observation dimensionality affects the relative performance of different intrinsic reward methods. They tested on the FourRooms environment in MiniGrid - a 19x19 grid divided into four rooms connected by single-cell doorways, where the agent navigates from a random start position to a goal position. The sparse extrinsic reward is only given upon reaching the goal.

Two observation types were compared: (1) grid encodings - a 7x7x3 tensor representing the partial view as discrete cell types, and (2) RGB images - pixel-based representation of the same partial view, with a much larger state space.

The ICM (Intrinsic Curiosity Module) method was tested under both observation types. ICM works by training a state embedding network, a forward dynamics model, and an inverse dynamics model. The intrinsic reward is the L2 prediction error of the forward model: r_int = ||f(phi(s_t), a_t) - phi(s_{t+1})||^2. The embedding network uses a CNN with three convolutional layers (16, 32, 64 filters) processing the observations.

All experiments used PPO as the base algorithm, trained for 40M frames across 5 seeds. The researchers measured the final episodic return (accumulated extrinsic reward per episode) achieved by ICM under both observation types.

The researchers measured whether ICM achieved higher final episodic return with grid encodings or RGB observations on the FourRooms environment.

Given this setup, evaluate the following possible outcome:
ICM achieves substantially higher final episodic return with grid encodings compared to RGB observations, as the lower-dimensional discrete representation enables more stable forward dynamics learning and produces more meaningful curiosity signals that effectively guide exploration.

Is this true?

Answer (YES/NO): YES